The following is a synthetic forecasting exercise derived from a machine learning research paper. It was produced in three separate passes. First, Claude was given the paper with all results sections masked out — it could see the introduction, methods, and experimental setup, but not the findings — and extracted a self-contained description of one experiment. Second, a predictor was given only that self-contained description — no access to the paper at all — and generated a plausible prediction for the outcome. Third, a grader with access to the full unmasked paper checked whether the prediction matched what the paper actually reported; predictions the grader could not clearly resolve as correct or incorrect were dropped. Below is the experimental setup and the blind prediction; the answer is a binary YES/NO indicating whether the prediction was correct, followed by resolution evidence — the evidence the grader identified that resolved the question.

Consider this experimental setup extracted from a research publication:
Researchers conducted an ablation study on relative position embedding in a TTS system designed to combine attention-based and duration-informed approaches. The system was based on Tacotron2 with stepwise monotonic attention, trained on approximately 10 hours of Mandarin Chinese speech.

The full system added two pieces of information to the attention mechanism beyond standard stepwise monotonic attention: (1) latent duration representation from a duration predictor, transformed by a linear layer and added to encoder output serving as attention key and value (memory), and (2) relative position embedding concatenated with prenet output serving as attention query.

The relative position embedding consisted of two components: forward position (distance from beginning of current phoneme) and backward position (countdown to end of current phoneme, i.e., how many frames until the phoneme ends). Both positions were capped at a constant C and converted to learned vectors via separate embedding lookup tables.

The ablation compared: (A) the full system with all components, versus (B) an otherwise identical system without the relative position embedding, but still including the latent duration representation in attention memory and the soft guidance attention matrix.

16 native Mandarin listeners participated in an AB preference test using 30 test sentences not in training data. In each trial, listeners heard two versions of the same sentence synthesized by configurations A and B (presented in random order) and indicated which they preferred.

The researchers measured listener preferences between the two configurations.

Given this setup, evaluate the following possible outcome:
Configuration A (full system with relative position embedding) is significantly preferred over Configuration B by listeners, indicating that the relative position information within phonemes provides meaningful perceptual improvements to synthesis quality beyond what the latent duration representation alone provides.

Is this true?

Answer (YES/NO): YES